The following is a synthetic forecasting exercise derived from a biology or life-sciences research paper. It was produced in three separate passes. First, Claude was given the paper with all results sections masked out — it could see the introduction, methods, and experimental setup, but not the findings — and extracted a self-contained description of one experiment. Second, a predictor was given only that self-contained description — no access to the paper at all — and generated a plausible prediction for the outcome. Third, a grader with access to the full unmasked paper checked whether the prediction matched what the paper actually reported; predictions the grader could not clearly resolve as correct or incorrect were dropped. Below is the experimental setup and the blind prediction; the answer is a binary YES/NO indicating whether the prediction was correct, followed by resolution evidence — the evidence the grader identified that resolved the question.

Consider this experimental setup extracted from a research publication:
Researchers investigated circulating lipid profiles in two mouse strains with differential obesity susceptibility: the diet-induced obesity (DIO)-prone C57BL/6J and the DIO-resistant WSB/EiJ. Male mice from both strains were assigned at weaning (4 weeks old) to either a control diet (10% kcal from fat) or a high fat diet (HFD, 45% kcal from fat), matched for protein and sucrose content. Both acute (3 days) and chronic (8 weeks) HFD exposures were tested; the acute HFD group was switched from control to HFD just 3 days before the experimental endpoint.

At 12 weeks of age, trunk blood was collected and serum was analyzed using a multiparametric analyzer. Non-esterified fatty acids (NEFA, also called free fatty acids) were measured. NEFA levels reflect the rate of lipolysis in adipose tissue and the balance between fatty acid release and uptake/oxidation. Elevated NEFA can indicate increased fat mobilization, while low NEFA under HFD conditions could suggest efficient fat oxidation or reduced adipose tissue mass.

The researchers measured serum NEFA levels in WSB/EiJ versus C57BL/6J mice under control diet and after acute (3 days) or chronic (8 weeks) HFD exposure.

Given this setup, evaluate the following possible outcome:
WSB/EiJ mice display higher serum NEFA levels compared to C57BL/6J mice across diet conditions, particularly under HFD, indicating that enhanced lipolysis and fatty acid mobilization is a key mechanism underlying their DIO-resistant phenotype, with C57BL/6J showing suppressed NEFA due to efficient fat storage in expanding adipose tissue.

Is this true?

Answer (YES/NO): NO